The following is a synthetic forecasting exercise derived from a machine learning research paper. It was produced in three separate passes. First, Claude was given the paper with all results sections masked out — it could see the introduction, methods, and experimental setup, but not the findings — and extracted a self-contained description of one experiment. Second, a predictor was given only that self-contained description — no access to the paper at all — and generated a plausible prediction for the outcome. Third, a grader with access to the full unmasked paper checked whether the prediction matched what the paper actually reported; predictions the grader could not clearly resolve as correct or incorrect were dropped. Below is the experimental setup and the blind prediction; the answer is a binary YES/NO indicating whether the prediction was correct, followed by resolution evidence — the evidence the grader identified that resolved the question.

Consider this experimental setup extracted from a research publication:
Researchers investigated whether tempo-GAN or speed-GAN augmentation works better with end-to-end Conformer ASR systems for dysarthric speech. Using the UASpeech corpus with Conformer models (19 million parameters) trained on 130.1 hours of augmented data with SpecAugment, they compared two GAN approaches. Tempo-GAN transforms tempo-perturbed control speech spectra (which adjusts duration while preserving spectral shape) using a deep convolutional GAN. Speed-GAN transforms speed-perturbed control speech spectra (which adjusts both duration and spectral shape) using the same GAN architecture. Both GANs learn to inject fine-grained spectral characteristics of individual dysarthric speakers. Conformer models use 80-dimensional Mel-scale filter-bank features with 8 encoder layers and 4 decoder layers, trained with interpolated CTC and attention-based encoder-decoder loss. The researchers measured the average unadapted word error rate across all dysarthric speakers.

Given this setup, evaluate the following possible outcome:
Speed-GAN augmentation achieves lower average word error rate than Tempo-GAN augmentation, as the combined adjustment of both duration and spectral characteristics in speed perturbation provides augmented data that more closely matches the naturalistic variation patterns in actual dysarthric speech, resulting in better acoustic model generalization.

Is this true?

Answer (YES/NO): YES